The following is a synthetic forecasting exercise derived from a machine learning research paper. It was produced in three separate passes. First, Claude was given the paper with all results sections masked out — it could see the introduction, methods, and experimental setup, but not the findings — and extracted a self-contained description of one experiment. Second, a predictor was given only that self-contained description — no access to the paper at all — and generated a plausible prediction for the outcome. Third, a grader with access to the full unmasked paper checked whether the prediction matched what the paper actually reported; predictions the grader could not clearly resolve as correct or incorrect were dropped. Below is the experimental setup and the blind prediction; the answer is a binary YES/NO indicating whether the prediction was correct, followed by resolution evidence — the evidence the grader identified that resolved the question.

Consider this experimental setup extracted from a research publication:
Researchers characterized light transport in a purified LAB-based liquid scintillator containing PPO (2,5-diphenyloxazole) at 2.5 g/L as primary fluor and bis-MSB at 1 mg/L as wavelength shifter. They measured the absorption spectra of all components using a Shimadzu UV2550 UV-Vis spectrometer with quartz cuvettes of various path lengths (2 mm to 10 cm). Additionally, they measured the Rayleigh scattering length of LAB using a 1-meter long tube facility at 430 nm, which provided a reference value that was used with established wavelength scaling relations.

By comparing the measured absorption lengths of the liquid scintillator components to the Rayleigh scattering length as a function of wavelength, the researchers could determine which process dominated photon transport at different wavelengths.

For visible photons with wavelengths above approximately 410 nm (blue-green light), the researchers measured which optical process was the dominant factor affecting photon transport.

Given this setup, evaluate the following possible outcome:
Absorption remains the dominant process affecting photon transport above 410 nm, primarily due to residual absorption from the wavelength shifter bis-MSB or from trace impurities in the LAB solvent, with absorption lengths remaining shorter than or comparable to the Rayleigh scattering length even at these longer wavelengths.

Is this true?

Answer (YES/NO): NO